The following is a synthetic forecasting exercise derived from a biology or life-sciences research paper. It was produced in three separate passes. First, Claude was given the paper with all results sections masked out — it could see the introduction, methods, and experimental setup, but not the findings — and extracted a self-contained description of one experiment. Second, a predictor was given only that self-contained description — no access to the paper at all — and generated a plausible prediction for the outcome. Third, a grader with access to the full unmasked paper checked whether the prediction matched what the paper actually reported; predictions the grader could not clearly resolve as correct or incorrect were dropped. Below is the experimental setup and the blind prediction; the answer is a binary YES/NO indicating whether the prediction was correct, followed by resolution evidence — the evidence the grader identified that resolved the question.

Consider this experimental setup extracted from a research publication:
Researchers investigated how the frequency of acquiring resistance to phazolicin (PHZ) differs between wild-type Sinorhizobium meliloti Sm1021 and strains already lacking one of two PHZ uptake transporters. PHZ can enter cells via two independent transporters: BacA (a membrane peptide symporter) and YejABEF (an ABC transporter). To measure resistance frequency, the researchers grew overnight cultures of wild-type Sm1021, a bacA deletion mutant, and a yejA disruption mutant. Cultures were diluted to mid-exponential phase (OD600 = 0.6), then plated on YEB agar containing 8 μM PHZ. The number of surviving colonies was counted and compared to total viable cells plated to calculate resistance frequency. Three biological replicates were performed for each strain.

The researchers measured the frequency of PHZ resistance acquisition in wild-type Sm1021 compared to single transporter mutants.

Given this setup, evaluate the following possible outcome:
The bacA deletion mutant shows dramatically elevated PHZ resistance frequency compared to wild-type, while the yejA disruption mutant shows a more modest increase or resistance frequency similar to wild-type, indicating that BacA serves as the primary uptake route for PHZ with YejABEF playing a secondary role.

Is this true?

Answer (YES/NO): NO